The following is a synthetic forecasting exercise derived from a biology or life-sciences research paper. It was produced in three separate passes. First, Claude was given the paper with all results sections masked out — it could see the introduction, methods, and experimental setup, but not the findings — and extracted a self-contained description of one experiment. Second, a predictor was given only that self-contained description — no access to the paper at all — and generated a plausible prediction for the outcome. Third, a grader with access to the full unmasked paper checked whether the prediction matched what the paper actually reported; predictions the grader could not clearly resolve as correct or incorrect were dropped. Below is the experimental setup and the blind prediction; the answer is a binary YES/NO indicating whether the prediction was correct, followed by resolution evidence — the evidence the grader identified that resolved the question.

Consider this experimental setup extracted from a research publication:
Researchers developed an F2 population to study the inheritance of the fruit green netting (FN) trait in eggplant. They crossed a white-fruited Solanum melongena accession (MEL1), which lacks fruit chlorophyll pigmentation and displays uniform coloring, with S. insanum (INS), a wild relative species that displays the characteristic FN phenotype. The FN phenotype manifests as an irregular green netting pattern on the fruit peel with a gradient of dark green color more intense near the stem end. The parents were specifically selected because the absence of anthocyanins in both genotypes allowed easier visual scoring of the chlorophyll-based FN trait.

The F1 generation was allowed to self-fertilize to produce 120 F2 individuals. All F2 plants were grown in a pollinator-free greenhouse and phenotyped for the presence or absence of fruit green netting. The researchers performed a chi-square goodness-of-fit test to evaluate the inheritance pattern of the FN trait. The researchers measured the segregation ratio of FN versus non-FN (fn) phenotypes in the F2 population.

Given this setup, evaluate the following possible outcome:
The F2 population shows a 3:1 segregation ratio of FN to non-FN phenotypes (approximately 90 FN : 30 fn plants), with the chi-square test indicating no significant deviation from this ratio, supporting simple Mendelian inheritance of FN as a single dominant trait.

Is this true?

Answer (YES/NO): YES